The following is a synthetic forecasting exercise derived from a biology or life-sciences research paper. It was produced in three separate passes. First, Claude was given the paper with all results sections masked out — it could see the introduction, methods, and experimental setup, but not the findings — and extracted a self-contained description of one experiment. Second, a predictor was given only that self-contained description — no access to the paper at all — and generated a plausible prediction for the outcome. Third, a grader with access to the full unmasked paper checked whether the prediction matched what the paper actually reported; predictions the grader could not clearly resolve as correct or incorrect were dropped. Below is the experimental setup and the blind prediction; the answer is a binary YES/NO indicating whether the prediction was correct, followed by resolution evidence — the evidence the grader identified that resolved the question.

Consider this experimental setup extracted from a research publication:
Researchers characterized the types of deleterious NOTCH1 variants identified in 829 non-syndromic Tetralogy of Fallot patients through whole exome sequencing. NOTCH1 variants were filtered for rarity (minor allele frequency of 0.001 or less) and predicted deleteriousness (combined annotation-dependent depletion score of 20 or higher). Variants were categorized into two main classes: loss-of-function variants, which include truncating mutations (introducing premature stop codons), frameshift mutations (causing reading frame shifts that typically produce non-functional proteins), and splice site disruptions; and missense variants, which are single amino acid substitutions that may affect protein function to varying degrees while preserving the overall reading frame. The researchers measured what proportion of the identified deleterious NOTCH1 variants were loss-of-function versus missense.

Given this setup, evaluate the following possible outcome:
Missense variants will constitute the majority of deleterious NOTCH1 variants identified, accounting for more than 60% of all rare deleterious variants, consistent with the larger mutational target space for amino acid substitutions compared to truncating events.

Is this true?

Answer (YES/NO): YES